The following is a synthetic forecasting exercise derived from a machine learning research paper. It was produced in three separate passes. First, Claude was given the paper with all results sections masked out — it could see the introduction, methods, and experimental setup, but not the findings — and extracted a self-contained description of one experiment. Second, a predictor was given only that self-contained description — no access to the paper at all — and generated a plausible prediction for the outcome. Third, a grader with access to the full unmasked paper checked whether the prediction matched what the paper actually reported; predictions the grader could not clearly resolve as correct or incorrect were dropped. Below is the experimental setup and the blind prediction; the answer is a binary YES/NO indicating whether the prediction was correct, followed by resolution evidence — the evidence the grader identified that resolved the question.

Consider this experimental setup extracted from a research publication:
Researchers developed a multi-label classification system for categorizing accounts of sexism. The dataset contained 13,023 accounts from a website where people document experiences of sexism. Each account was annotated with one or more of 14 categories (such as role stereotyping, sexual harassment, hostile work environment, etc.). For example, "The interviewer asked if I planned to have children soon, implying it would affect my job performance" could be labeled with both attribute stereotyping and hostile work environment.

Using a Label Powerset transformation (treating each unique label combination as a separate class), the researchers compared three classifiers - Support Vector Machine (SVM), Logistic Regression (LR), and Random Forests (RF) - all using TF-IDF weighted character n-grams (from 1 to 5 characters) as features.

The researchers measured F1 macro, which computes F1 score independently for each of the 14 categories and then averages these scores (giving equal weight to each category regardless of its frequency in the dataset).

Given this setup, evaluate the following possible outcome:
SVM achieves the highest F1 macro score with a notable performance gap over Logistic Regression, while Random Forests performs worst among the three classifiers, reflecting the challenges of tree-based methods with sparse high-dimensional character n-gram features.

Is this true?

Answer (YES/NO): YES